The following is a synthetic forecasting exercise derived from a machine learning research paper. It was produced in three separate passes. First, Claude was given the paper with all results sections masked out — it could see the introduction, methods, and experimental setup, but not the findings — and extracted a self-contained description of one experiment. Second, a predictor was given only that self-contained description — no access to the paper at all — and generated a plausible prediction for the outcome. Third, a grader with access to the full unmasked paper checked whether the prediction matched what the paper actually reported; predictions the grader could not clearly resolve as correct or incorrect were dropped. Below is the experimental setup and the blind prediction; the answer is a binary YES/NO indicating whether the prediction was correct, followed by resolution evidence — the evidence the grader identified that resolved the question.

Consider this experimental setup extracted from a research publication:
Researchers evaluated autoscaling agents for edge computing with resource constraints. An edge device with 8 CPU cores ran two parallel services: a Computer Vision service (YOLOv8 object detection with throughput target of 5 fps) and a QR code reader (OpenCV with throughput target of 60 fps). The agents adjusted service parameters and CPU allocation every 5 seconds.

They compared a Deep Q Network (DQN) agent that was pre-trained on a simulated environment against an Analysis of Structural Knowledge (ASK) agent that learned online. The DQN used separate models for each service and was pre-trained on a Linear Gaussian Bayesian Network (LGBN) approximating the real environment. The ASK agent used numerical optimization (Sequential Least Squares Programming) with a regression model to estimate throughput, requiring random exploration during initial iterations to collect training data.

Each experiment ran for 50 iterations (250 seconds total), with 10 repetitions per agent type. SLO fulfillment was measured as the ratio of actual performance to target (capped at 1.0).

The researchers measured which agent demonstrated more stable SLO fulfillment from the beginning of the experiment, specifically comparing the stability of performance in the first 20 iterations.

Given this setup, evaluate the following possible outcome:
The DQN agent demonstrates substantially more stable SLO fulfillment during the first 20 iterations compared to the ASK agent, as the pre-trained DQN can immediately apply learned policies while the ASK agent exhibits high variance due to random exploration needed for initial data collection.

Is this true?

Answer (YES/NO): YES